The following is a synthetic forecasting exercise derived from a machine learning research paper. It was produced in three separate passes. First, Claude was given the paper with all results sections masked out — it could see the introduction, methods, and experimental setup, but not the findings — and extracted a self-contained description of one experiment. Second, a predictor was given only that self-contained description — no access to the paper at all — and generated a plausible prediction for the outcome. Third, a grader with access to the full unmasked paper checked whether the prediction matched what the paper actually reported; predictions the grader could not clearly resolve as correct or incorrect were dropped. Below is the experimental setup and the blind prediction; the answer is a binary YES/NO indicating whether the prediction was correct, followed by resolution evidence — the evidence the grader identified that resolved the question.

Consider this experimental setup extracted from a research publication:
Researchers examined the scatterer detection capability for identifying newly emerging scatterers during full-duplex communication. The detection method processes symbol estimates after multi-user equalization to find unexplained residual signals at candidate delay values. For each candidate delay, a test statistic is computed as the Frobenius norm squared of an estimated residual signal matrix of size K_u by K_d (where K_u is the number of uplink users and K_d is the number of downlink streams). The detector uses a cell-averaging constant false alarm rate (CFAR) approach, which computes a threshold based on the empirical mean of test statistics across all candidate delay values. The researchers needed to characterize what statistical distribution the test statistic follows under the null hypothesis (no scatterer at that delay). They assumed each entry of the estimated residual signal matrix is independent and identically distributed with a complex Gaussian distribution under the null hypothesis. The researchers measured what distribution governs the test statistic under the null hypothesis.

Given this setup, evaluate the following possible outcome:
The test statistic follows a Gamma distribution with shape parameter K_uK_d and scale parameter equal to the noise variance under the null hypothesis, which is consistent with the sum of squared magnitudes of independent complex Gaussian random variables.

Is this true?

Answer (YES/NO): NO